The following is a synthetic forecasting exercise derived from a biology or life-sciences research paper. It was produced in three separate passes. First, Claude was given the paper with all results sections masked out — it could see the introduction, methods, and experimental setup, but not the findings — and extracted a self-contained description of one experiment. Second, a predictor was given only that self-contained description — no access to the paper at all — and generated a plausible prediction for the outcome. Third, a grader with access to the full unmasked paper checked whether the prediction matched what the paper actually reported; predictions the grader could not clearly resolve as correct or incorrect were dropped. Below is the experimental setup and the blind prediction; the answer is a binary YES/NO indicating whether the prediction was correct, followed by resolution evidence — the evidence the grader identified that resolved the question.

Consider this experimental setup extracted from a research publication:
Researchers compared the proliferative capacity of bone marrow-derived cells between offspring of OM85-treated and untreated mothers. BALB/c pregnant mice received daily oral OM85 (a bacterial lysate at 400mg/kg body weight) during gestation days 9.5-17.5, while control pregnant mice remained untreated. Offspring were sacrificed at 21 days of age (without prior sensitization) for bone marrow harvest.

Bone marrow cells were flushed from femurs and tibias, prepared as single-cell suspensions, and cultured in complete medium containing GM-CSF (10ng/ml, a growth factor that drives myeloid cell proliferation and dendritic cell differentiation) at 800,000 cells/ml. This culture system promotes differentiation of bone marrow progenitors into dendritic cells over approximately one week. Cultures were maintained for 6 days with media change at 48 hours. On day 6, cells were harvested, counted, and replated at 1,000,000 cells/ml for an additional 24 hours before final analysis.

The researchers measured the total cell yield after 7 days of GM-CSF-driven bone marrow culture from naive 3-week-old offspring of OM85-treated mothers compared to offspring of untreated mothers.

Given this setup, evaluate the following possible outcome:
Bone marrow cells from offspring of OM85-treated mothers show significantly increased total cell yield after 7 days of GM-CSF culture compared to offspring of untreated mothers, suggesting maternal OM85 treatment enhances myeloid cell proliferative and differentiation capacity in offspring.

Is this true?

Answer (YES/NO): YES